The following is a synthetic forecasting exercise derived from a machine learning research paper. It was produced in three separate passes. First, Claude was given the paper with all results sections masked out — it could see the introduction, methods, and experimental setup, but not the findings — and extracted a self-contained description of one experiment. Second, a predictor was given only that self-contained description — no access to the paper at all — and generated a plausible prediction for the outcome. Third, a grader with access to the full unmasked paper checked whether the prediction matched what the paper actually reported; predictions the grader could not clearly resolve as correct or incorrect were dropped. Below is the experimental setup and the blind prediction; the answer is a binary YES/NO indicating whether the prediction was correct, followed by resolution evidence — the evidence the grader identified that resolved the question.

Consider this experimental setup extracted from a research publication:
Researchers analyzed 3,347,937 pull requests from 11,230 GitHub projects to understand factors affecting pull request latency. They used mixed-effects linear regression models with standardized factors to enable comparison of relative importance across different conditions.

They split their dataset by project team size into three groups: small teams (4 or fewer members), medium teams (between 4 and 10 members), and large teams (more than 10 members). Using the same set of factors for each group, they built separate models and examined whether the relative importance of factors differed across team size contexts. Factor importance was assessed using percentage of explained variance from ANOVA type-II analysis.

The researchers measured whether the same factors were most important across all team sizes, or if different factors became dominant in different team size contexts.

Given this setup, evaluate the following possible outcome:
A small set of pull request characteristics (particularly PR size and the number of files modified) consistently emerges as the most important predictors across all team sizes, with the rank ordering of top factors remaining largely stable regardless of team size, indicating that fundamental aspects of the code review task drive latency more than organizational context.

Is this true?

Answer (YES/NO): NO